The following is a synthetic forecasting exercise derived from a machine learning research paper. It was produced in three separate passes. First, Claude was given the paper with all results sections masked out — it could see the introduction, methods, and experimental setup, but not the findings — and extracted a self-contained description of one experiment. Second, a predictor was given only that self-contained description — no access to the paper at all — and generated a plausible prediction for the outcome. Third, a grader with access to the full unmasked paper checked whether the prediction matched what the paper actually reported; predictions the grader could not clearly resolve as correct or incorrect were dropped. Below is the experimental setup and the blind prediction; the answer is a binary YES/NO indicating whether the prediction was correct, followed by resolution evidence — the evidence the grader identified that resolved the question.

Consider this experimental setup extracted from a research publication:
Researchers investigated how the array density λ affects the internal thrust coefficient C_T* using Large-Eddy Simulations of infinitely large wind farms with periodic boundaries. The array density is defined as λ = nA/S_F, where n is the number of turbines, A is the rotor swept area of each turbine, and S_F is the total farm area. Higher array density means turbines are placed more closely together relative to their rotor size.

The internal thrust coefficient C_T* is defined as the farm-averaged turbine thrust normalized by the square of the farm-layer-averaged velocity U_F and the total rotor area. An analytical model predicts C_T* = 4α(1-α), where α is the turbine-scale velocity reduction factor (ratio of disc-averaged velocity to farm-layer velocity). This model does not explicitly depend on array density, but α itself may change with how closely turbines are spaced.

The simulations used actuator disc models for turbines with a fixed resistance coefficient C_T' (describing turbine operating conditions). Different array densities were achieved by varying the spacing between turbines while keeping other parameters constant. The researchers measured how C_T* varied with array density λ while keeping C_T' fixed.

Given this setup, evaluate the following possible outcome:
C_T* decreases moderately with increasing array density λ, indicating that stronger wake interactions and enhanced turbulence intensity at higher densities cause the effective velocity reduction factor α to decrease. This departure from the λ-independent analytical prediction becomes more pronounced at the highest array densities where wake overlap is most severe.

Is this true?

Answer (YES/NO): NO